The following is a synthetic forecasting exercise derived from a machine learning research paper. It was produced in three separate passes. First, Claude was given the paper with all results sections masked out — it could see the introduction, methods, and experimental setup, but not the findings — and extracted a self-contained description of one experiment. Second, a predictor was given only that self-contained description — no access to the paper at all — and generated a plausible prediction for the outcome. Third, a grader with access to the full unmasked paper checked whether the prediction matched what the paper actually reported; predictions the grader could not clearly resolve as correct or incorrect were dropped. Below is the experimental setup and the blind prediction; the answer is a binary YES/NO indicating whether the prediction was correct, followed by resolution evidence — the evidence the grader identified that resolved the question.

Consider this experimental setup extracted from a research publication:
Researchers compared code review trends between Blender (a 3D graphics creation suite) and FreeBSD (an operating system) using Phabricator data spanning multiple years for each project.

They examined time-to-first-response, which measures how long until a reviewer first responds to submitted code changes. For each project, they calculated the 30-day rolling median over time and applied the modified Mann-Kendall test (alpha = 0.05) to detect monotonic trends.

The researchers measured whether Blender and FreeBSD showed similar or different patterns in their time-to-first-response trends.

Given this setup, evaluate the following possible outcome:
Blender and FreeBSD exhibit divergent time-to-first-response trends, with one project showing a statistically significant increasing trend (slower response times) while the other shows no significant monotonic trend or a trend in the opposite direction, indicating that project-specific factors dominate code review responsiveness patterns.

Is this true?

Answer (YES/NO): NO